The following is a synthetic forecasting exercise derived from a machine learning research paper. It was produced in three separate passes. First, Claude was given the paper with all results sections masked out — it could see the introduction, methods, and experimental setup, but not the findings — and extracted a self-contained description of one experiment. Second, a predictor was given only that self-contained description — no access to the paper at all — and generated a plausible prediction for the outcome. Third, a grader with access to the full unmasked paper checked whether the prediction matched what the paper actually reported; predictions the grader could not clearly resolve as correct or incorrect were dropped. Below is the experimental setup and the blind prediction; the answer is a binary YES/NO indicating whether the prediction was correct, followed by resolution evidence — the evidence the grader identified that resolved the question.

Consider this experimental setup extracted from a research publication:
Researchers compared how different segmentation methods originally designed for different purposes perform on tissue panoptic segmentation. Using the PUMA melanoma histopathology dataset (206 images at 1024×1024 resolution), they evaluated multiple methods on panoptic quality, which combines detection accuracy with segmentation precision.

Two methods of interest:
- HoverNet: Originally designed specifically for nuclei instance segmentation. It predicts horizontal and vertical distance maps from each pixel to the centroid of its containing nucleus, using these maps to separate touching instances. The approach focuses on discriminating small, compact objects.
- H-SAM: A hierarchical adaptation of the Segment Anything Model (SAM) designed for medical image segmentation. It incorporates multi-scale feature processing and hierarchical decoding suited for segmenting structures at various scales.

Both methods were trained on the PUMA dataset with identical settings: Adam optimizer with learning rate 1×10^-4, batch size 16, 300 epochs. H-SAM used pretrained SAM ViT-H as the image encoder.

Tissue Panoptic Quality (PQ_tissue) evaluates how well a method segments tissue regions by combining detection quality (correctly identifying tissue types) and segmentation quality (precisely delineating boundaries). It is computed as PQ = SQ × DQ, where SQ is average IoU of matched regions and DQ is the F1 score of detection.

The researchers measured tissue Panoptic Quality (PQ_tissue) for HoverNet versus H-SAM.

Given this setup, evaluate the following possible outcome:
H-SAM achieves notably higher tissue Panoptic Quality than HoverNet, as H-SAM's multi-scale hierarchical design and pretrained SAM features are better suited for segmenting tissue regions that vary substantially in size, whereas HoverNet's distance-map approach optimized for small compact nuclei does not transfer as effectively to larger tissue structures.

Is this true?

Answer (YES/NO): YES